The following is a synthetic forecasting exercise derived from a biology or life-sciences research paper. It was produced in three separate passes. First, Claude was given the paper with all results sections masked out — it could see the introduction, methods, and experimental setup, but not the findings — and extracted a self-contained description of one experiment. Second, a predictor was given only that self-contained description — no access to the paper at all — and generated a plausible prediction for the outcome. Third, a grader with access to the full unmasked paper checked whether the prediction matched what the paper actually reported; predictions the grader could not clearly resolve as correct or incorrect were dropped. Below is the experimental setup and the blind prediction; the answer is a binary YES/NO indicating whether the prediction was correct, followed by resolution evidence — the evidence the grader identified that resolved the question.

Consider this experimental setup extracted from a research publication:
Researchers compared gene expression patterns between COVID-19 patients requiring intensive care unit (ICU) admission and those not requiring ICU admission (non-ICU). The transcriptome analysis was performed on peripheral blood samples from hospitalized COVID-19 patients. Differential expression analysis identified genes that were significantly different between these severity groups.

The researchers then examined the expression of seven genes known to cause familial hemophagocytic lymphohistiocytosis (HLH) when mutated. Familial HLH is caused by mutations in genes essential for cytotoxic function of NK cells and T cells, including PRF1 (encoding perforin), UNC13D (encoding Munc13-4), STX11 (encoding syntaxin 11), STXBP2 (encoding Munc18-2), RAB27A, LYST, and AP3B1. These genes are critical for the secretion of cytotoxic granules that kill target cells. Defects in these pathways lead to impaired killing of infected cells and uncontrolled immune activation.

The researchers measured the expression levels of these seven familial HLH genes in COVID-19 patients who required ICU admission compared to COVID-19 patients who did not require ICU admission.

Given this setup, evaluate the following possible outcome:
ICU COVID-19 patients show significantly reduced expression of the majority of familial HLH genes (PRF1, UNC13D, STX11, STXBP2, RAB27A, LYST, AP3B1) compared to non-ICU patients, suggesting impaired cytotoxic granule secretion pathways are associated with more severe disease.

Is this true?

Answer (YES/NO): NO